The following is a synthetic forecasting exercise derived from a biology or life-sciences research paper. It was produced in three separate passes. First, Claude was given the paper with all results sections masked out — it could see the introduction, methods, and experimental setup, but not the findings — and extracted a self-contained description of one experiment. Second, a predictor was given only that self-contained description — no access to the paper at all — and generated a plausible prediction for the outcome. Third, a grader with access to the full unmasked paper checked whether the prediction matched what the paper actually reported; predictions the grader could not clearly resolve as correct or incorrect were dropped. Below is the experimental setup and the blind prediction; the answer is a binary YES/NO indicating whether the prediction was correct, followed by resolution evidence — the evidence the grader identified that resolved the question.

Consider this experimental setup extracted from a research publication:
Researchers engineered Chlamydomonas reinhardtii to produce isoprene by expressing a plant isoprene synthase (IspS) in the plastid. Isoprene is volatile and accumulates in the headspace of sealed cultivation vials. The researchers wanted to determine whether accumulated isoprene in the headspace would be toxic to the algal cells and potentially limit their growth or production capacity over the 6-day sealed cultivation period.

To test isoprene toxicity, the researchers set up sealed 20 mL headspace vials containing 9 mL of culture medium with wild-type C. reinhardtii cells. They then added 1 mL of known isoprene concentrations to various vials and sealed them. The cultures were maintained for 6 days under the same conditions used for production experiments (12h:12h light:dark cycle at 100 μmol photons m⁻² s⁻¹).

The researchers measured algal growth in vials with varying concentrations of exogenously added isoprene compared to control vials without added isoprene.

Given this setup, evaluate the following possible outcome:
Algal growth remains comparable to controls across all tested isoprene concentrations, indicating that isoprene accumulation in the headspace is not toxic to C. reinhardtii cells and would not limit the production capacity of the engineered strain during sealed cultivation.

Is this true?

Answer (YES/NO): NO